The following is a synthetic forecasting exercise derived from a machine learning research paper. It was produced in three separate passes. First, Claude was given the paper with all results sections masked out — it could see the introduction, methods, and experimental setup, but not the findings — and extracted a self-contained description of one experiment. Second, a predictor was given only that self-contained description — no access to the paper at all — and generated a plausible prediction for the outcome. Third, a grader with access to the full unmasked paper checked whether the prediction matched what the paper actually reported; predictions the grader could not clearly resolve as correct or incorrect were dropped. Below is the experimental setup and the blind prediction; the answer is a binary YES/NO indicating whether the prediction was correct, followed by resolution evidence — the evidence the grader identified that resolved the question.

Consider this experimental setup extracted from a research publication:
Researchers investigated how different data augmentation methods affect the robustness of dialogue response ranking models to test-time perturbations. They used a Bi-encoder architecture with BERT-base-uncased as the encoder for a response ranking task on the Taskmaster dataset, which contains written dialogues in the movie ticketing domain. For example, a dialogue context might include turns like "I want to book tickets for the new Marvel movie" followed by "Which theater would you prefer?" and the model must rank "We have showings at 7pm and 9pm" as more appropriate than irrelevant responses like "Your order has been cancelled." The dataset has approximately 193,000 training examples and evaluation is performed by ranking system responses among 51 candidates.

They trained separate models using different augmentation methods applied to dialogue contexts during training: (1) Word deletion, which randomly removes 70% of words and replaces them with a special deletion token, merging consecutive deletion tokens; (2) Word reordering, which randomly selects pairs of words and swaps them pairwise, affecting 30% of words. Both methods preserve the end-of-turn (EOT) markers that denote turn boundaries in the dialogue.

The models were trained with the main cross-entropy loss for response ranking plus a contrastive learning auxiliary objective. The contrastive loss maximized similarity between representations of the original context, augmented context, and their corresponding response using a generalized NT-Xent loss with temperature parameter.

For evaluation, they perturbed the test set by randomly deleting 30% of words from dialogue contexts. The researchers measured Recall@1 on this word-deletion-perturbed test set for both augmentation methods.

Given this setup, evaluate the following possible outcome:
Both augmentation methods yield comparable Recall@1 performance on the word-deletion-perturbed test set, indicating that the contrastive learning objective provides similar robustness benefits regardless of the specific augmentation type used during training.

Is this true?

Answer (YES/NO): NO